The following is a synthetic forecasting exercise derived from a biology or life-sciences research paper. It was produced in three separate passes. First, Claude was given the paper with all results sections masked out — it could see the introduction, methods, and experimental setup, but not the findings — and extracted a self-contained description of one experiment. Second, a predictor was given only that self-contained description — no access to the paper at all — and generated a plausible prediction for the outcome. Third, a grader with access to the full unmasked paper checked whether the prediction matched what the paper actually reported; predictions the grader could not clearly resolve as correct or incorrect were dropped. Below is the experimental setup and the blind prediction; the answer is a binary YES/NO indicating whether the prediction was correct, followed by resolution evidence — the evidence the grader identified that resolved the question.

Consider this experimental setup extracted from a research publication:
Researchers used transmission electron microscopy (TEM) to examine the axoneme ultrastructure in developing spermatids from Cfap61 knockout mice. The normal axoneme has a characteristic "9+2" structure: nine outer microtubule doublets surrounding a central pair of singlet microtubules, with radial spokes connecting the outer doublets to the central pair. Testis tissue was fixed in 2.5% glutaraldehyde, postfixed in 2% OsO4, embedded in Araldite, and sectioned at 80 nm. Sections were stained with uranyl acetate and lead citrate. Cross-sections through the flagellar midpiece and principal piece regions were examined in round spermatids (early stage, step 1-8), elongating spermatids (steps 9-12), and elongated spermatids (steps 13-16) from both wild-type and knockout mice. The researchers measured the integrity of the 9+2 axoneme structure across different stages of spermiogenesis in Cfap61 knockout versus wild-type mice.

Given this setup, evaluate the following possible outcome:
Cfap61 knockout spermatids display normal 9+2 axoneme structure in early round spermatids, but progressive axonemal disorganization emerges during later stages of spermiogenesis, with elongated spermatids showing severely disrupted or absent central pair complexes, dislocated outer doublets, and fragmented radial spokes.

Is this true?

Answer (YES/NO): YES